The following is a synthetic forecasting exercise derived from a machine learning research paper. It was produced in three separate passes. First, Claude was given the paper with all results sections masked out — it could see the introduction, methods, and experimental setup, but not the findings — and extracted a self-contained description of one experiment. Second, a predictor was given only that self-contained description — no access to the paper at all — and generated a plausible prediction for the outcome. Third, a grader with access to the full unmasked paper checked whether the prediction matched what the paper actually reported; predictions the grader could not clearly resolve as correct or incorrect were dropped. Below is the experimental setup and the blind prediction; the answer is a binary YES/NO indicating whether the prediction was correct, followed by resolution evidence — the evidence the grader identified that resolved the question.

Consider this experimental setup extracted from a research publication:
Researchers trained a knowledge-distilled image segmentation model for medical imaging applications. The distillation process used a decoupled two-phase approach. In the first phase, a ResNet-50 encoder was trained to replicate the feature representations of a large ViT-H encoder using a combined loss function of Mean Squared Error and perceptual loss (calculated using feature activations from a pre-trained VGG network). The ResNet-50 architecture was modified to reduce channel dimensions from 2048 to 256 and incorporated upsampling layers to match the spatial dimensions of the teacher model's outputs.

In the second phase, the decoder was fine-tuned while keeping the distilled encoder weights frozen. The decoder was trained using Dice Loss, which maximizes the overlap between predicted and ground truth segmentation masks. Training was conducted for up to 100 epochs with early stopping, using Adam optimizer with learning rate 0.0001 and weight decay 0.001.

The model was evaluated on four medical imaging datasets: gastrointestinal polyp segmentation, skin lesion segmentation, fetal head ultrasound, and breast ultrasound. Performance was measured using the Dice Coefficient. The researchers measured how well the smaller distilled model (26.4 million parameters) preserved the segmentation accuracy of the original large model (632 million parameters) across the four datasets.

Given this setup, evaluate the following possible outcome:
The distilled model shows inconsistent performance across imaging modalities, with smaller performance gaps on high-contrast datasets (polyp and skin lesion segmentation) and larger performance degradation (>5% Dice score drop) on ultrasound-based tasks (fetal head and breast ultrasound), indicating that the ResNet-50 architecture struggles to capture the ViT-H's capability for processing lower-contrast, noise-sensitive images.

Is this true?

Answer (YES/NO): NO